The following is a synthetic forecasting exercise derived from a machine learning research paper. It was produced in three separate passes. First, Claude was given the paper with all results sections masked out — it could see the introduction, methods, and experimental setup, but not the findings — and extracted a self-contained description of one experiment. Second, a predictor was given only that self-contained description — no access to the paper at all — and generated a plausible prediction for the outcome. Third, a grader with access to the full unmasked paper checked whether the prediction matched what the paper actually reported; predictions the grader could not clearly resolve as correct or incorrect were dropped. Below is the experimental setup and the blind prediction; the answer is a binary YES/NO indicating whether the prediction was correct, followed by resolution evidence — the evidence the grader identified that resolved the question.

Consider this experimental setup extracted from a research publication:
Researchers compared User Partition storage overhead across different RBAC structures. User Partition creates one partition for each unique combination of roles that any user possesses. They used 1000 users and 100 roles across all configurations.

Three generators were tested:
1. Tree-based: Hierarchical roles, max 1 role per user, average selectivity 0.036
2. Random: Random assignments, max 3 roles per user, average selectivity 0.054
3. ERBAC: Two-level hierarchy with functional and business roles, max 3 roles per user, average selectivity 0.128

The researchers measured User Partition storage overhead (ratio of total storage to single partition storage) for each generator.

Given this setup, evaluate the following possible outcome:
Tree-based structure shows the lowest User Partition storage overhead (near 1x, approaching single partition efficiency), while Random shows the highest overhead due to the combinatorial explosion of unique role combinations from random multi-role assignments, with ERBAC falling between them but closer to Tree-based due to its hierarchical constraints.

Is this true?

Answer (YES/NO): NO